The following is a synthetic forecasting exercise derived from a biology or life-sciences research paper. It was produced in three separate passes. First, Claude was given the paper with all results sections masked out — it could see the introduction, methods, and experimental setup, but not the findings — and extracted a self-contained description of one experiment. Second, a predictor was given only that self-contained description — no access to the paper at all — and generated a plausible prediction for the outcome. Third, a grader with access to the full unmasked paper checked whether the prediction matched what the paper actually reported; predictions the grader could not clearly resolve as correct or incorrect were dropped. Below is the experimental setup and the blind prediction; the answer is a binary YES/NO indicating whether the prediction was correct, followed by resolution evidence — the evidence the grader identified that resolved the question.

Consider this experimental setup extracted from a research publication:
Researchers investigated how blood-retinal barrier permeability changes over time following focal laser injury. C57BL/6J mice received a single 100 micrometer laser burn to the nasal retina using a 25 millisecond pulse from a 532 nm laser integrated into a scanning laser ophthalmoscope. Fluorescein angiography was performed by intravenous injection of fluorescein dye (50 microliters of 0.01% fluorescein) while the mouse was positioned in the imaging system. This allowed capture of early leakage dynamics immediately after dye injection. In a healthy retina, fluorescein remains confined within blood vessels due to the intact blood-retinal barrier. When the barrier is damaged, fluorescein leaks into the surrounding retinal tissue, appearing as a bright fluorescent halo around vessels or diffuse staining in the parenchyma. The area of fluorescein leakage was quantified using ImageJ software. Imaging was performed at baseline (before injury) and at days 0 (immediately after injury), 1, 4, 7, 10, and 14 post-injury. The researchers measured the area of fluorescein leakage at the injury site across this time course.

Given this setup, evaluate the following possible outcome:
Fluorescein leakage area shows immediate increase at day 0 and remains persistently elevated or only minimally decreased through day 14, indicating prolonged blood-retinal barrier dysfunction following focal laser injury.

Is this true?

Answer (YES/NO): YES